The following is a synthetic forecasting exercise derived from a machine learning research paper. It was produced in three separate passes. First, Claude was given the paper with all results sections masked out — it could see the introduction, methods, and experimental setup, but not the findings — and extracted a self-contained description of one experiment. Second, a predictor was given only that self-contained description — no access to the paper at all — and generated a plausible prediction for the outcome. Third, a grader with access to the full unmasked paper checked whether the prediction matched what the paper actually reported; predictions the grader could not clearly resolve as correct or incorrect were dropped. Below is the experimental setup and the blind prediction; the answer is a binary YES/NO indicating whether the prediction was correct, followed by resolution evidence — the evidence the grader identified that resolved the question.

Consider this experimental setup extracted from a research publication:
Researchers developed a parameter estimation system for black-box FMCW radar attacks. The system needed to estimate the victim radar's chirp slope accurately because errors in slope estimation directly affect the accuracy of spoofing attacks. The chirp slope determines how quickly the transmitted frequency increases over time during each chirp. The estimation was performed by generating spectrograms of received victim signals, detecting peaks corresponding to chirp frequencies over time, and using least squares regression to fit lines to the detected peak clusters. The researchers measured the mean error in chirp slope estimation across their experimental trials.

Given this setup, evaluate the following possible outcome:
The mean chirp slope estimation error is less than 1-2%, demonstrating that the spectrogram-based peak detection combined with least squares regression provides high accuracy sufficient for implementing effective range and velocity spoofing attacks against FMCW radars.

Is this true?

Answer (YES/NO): YES